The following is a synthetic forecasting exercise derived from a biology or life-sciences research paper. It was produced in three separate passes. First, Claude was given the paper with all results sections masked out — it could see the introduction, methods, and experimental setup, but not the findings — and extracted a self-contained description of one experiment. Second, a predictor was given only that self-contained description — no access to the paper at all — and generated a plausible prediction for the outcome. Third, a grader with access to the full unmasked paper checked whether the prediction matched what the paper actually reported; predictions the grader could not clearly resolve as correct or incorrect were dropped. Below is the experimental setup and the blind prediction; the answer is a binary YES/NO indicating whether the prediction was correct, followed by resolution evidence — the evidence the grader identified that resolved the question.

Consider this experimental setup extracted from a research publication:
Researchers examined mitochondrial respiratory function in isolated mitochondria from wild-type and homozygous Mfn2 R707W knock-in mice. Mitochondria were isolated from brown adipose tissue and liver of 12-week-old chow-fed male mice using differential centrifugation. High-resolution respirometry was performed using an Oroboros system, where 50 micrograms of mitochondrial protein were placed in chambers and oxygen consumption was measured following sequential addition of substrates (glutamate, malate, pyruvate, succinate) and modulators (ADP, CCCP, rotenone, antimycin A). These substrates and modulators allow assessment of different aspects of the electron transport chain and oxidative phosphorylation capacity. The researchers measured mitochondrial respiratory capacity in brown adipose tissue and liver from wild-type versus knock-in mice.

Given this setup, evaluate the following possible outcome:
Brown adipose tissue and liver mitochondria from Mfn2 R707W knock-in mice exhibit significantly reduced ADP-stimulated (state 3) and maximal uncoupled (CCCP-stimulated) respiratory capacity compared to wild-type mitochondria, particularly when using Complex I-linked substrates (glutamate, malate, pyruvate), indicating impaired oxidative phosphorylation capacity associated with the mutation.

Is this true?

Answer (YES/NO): NO